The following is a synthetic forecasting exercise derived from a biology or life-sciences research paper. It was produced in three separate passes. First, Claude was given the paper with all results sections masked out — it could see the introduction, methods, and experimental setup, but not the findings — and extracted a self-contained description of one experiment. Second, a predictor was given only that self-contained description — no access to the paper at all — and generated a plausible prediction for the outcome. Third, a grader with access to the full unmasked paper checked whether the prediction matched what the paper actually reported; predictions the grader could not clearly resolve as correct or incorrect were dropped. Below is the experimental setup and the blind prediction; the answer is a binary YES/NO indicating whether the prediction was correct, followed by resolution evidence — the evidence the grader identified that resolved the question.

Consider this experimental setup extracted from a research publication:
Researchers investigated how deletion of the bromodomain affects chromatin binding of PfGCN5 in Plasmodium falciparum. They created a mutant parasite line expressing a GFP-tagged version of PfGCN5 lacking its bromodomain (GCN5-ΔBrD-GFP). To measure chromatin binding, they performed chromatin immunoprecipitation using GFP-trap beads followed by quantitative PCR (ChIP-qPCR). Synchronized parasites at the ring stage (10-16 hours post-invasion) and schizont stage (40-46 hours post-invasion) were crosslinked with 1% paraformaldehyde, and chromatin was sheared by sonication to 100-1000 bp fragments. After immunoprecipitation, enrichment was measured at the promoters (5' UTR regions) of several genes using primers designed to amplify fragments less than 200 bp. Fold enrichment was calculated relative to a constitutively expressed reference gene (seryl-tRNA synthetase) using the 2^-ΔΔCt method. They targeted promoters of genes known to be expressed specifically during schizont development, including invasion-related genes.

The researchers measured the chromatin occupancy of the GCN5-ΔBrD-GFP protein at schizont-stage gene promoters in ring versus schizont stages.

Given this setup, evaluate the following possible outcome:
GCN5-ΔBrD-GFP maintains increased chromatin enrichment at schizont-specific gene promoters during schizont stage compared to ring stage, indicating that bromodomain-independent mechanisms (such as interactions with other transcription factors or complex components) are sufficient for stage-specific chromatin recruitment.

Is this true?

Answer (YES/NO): NO